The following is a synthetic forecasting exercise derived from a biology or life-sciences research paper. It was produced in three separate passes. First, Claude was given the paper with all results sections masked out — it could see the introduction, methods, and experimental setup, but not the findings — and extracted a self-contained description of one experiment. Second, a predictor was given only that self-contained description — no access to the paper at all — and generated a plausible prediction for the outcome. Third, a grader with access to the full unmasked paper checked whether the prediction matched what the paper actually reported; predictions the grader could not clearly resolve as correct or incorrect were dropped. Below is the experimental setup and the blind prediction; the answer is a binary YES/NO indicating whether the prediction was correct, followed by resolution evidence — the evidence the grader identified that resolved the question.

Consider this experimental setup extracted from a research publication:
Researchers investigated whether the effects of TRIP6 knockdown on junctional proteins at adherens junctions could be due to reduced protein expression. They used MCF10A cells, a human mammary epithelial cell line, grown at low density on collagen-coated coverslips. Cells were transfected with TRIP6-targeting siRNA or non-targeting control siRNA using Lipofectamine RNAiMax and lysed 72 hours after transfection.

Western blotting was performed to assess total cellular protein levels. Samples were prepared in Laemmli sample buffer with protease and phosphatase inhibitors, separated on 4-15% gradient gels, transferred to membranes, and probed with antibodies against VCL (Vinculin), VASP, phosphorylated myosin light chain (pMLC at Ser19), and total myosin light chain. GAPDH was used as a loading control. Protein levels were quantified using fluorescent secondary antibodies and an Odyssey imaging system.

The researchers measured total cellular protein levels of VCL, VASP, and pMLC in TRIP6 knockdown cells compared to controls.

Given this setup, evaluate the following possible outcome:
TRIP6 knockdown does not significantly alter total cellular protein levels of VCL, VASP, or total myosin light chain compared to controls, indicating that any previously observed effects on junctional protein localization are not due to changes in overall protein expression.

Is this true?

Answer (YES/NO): YES